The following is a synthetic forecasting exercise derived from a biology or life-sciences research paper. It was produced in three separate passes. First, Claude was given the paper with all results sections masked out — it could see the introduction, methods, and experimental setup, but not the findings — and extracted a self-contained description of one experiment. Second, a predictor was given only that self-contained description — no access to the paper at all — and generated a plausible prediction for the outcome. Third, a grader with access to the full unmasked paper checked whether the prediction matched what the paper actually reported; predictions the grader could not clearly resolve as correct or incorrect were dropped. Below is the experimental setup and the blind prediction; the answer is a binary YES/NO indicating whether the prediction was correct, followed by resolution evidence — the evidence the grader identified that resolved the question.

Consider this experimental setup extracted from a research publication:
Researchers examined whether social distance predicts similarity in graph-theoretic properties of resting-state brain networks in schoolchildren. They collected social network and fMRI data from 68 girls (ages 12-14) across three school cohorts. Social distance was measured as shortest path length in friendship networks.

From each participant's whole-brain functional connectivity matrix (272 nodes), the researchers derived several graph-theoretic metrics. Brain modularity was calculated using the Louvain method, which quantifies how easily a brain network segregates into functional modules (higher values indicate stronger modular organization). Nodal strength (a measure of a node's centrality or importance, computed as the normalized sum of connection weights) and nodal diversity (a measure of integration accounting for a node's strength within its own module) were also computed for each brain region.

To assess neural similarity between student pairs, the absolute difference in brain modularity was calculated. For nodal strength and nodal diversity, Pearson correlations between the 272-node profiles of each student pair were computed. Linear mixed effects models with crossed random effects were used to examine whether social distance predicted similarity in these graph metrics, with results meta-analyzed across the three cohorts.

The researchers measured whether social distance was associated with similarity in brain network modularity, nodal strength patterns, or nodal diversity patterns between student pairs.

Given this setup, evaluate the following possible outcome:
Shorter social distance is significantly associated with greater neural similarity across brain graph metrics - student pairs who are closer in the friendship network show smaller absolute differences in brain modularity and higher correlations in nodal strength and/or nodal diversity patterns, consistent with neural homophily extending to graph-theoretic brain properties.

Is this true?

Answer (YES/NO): NO